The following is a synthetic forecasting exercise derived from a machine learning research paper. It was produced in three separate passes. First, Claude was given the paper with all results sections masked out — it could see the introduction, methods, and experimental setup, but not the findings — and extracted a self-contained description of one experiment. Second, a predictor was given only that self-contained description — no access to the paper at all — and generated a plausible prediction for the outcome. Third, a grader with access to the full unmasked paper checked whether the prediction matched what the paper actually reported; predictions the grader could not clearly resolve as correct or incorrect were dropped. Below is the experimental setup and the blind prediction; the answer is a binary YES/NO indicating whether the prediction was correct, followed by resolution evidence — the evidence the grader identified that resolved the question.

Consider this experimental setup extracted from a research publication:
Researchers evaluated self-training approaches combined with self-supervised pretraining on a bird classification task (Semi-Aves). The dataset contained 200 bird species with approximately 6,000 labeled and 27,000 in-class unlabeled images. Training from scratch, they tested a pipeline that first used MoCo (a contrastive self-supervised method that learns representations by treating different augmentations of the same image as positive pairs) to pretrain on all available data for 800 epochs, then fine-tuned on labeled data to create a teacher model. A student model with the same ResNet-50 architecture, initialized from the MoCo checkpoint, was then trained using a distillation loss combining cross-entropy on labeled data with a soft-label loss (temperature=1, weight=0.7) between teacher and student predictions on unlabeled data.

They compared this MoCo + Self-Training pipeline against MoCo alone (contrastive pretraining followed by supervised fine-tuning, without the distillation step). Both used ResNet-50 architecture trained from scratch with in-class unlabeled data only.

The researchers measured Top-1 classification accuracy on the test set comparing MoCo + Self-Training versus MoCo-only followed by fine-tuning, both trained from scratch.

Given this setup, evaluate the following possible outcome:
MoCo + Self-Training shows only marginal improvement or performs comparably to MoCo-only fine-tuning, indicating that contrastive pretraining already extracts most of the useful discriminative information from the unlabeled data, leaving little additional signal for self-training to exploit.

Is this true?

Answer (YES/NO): NO